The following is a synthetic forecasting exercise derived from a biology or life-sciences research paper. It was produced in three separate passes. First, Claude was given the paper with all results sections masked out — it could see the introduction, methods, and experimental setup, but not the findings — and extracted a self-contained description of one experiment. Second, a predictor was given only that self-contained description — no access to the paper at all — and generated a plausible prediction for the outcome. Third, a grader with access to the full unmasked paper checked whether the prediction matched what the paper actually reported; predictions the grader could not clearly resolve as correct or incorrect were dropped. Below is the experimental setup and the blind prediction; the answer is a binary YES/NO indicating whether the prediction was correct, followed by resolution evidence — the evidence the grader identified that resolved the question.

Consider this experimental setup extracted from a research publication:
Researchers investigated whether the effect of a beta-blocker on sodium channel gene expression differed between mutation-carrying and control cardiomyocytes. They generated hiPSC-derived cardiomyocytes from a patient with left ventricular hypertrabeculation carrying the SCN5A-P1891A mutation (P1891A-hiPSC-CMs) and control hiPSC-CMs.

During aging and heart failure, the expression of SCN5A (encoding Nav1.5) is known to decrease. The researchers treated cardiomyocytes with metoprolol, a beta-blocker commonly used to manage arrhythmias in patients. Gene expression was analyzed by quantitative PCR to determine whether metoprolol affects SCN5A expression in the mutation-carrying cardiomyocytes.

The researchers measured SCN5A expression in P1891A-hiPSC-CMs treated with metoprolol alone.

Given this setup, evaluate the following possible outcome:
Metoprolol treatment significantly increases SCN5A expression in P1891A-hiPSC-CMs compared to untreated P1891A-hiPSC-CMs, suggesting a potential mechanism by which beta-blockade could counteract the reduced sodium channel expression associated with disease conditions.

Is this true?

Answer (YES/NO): NO